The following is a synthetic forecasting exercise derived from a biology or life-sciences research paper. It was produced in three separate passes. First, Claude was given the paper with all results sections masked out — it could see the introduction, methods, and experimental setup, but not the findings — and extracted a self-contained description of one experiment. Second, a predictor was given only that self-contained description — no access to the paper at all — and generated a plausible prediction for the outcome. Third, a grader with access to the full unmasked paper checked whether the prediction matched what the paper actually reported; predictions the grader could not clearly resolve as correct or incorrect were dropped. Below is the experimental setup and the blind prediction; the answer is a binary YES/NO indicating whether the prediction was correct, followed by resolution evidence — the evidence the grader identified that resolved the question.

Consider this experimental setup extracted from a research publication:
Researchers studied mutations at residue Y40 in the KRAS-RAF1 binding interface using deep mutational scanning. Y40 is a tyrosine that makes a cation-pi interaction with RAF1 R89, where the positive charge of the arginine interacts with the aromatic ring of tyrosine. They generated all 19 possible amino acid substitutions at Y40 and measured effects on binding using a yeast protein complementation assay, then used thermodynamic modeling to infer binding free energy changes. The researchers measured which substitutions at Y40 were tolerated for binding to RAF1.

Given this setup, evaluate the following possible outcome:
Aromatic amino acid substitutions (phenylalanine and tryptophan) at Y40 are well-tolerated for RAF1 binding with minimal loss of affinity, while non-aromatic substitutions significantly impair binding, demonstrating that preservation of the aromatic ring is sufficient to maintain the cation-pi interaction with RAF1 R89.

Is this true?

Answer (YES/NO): NO